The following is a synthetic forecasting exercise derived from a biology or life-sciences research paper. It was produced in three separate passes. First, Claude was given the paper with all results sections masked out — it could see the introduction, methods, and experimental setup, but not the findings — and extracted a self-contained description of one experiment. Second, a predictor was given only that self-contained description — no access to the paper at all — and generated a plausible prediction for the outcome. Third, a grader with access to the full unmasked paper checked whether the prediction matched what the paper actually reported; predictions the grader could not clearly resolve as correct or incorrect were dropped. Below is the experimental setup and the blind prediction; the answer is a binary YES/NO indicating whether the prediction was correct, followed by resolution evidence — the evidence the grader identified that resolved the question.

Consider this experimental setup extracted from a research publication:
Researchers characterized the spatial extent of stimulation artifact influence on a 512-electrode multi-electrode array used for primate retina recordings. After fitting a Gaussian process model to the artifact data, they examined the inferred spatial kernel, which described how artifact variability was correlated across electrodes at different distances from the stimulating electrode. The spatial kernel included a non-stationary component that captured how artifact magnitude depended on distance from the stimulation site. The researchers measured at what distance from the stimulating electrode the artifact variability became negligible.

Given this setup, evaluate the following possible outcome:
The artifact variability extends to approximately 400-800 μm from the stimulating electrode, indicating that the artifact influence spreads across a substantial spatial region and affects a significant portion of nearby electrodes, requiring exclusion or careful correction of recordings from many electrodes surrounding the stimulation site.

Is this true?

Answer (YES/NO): YES